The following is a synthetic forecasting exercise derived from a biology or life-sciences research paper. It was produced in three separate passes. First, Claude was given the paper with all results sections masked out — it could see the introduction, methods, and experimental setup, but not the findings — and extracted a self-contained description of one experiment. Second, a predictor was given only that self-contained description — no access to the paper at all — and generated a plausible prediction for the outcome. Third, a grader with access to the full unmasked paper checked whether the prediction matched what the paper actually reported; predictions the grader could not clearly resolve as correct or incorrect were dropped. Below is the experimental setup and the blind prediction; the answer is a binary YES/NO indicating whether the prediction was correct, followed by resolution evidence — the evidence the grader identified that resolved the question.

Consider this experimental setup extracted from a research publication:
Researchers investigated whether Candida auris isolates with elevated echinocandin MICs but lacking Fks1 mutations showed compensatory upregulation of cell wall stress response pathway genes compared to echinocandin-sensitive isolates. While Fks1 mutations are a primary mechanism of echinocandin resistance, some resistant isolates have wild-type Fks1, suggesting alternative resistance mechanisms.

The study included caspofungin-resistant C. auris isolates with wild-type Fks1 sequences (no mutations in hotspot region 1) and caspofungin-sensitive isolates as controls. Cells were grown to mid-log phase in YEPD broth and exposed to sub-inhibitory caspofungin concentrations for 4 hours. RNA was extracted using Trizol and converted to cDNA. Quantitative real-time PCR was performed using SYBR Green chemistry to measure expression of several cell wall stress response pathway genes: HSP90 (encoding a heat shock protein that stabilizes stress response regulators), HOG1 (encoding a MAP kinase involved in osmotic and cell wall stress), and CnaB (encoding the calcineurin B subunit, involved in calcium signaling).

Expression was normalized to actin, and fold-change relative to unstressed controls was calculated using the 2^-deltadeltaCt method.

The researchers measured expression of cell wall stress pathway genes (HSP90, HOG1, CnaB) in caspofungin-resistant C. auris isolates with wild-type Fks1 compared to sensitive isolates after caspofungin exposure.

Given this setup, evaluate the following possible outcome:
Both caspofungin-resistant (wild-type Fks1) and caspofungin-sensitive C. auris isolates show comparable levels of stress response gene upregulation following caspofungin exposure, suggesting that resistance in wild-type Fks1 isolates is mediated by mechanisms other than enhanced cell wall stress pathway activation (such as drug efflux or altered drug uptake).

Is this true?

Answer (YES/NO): NO